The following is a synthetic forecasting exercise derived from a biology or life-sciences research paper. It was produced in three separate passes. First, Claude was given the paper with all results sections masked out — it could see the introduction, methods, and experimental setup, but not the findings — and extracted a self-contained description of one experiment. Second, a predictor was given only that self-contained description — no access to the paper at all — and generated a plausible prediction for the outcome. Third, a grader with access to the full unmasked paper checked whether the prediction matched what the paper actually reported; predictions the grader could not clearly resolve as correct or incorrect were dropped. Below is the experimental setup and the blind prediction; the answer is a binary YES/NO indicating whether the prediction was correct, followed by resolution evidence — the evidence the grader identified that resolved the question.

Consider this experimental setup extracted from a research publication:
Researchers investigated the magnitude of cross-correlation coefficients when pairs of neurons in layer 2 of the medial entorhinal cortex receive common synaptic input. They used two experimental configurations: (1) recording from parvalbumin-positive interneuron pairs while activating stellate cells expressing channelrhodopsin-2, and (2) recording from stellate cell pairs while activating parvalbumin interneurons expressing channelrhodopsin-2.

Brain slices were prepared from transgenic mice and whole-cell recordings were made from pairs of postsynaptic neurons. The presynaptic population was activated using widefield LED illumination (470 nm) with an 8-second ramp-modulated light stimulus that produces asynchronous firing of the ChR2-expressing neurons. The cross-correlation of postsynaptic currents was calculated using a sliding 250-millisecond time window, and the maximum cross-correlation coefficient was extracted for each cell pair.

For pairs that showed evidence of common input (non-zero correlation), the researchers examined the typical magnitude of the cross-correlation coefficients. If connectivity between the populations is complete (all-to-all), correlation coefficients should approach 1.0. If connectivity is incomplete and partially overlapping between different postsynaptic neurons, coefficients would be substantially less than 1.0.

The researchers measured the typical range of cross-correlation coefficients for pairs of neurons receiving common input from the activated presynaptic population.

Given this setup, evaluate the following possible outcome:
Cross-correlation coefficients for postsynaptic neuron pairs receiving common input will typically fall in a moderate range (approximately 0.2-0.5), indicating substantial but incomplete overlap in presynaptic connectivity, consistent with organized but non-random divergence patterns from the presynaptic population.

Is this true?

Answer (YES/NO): NO